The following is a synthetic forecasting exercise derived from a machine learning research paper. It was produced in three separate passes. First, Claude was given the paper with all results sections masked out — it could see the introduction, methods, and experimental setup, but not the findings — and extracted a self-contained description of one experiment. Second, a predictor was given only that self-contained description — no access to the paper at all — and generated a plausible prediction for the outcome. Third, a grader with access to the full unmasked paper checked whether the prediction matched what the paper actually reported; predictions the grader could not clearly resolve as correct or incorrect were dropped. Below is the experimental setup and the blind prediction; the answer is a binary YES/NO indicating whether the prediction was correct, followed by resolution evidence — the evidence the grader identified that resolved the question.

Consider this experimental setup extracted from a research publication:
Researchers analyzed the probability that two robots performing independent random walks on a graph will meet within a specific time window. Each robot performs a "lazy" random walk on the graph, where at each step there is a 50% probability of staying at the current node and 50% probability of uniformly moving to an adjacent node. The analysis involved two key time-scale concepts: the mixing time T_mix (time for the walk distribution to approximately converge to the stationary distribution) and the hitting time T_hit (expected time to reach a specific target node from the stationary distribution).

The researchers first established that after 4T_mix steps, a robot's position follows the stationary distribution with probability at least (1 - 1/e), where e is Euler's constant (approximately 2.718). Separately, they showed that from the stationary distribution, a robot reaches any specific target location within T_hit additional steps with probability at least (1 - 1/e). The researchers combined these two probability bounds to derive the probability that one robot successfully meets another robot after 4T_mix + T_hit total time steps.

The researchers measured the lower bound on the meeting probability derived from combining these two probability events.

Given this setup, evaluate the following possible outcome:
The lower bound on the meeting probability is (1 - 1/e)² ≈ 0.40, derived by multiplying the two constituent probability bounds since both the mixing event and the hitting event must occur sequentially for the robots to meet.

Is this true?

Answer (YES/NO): YES